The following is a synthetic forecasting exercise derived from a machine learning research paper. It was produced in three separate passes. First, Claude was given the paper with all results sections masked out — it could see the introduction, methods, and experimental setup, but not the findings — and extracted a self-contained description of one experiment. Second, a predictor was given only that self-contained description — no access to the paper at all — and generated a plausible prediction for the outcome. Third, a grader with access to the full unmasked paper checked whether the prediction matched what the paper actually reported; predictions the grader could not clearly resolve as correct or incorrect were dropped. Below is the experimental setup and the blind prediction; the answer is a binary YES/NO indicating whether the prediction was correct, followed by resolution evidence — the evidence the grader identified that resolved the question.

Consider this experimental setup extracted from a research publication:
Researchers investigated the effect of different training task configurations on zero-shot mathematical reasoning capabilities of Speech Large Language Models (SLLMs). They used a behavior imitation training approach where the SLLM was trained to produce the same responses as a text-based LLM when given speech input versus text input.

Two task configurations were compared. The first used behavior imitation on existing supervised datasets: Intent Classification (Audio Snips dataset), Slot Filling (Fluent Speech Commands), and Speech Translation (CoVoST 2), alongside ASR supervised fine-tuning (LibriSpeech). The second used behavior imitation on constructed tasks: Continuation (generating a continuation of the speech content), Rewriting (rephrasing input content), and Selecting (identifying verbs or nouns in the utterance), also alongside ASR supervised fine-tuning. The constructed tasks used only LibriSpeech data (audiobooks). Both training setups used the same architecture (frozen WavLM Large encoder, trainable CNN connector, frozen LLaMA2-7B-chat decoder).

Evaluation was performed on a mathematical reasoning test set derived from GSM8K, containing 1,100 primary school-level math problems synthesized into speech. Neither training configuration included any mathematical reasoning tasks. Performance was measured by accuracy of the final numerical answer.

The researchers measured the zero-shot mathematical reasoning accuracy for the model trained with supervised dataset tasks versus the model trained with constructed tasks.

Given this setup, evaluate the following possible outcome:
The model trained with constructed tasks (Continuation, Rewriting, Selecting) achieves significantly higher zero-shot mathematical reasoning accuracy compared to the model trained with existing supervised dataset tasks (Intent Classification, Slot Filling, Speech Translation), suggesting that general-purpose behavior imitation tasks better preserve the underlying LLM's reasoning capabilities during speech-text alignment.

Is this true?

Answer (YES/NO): YES